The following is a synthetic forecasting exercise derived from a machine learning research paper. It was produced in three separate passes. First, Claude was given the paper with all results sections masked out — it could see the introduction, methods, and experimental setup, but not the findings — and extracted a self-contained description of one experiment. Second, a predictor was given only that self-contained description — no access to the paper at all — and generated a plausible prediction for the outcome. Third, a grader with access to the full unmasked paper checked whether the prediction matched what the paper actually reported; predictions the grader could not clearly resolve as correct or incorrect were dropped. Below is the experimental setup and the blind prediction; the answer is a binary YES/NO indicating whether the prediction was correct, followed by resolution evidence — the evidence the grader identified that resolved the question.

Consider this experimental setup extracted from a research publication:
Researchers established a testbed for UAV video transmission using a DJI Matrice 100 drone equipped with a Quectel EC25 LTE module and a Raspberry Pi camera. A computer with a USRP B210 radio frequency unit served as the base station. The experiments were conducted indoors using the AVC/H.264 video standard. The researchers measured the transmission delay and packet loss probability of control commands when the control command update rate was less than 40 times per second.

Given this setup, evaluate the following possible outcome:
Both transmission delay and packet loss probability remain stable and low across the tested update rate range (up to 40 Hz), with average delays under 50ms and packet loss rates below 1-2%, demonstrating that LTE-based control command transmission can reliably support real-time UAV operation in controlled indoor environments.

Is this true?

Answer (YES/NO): YES